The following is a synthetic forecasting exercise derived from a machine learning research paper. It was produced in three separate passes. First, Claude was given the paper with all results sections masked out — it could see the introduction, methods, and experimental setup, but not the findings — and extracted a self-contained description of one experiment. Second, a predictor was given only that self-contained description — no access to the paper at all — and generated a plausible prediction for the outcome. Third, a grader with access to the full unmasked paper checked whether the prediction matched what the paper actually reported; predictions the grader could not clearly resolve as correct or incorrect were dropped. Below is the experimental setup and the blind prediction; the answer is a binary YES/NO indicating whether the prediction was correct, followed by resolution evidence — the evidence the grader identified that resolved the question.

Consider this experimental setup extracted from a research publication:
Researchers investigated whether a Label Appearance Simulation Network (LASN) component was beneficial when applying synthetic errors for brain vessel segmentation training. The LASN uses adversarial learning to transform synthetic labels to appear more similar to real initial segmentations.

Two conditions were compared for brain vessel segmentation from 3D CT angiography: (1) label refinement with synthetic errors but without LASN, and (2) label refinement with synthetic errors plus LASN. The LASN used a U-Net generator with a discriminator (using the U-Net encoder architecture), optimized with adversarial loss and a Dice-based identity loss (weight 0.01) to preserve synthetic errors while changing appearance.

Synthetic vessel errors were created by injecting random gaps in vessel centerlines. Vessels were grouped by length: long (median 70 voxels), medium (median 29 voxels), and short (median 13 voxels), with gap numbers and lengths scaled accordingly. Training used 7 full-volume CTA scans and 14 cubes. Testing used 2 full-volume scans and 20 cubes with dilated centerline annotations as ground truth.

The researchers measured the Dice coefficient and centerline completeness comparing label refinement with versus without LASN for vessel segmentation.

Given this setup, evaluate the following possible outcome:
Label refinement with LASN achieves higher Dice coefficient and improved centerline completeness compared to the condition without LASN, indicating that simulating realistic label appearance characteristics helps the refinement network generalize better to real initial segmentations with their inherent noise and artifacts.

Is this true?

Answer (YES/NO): NO